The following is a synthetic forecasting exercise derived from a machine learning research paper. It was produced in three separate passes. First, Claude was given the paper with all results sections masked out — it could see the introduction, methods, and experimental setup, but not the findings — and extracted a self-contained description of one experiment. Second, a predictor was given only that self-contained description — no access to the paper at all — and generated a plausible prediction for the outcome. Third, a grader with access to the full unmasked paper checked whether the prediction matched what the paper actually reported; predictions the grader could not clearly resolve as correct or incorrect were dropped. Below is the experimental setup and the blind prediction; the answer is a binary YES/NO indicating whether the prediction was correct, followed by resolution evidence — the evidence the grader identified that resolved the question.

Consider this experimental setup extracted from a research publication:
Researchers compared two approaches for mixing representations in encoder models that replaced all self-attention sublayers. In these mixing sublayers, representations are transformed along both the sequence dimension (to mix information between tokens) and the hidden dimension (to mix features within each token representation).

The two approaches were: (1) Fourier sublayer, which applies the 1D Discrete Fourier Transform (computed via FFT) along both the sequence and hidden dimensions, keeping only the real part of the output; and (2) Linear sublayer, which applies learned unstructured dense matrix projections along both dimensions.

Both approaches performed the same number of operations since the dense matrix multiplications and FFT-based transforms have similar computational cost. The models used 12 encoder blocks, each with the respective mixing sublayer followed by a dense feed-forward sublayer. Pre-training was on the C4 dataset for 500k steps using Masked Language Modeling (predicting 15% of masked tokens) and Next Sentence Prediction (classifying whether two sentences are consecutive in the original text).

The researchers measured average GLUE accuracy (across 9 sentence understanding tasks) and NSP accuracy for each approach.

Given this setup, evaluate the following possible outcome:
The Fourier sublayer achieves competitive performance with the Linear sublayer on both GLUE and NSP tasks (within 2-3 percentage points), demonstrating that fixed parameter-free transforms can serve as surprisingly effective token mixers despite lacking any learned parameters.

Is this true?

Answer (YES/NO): YES